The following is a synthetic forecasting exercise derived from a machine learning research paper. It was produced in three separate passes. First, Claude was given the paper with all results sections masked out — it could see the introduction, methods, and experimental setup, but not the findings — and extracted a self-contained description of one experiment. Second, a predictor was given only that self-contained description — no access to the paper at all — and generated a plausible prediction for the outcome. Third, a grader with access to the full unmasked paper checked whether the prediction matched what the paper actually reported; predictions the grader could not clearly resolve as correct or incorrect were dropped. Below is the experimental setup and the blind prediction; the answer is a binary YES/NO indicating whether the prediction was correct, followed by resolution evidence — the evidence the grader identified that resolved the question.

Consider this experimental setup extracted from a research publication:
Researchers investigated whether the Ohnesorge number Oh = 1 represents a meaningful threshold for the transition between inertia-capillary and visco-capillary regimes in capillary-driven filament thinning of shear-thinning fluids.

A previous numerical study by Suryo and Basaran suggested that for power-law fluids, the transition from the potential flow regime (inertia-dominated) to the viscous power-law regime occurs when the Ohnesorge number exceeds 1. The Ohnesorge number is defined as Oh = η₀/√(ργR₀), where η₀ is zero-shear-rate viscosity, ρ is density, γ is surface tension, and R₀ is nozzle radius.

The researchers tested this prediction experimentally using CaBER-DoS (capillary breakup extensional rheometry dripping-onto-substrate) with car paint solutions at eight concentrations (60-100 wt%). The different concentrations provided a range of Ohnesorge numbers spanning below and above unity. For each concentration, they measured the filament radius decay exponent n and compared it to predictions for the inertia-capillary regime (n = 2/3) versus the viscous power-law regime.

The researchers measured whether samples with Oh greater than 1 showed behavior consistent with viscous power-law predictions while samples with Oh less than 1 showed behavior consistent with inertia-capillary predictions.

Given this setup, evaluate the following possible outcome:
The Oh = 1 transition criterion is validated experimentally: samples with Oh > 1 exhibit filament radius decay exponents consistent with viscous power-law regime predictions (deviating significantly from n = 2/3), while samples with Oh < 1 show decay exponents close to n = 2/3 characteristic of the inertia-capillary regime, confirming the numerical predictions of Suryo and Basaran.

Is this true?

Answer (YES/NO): YES